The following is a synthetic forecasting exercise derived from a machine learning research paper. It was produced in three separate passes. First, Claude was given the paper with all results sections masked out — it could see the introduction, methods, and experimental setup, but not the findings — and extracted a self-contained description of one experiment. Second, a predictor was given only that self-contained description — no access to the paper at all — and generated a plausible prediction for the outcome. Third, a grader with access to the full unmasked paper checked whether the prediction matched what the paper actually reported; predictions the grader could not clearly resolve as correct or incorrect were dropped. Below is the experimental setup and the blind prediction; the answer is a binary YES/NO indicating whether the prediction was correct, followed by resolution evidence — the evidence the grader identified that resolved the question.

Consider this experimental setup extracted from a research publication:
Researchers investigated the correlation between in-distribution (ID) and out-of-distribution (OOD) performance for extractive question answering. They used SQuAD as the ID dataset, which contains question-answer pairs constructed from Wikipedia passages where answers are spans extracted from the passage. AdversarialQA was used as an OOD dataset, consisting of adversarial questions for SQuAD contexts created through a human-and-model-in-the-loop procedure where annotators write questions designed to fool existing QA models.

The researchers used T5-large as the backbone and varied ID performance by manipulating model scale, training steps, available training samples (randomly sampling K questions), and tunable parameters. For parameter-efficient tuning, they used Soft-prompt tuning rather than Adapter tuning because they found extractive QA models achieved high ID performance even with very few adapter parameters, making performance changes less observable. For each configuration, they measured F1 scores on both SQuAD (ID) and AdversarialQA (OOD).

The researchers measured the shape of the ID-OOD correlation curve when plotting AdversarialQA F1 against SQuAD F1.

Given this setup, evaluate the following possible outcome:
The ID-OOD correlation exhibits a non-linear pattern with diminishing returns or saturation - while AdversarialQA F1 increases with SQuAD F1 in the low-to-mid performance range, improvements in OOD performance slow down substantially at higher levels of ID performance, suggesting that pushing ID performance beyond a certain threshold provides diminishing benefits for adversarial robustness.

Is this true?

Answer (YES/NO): NO